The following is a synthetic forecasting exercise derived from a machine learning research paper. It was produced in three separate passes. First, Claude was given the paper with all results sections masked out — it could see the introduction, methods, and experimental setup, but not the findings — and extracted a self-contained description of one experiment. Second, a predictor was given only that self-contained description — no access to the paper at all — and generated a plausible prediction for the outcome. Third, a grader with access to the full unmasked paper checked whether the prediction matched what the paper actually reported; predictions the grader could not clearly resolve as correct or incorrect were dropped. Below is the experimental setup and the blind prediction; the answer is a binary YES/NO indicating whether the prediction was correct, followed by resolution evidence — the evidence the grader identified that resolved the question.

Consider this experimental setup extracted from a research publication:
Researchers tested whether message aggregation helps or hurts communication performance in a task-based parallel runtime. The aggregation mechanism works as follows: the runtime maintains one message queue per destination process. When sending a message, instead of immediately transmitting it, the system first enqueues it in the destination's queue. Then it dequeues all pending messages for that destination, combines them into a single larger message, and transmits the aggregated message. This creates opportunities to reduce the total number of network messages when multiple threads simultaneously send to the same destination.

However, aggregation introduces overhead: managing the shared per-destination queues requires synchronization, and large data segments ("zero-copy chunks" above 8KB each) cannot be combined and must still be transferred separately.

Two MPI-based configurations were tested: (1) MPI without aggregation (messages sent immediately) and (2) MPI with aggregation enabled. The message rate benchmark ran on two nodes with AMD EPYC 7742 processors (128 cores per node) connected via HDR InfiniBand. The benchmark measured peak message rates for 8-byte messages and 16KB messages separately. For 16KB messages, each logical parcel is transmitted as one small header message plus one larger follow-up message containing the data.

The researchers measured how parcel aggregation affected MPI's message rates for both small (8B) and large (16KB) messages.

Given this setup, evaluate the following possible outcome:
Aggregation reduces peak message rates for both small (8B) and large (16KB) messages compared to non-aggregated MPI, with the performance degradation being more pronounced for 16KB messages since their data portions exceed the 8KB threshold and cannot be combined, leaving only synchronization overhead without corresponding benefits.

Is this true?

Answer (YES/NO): NO